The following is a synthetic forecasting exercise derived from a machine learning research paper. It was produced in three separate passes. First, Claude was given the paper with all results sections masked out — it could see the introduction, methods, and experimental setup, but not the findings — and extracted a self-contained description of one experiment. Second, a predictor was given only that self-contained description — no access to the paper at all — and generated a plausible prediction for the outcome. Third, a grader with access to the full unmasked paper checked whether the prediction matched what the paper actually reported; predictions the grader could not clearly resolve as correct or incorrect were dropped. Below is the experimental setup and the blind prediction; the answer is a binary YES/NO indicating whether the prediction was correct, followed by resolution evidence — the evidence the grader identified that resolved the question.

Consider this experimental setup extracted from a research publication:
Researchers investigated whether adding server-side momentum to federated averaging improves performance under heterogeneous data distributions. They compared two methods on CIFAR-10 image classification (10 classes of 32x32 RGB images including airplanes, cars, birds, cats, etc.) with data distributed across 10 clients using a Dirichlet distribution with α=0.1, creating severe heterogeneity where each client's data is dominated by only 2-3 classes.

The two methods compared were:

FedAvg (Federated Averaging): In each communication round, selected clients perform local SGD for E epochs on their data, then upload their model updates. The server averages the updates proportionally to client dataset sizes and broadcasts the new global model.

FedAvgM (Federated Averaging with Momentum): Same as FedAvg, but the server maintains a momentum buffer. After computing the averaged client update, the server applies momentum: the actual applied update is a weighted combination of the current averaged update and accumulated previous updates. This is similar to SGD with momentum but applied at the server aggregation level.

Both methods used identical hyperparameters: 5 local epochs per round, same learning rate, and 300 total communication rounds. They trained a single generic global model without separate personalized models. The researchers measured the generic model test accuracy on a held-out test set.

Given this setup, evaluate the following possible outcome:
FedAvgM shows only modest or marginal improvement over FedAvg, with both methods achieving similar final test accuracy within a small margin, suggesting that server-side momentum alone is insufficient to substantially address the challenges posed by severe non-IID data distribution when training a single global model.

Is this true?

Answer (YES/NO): NO